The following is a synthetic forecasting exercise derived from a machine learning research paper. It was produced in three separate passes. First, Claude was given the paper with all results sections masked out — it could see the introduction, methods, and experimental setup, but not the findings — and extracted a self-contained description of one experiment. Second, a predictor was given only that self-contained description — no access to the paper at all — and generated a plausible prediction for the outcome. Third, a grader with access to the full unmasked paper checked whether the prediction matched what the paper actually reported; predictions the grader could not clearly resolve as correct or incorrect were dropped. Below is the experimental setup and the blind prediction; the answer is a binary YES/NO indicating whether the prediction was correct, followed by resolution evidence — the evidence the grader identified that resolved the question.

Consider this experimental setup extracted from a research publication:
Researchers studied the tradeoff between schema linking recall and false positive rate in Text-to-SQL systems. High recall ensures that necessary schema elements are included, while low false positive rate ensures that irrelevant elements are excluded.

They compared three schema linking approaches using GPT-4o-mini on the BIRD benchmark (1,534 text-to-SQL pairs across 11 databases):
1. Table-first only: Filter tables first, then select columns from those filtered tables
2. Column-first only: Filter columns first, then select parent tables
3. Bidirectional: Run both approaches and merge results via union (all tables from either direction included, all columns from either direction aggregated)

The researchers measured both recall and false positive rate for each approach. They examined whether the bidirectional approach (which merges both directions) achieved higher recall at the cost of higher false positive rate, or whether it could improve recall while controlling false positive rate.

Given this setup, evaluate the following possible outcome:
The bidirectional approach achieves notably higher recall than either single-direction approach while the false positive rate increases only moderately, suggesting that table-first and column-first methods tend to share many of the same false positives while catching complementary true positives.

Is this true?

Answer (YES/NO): YES